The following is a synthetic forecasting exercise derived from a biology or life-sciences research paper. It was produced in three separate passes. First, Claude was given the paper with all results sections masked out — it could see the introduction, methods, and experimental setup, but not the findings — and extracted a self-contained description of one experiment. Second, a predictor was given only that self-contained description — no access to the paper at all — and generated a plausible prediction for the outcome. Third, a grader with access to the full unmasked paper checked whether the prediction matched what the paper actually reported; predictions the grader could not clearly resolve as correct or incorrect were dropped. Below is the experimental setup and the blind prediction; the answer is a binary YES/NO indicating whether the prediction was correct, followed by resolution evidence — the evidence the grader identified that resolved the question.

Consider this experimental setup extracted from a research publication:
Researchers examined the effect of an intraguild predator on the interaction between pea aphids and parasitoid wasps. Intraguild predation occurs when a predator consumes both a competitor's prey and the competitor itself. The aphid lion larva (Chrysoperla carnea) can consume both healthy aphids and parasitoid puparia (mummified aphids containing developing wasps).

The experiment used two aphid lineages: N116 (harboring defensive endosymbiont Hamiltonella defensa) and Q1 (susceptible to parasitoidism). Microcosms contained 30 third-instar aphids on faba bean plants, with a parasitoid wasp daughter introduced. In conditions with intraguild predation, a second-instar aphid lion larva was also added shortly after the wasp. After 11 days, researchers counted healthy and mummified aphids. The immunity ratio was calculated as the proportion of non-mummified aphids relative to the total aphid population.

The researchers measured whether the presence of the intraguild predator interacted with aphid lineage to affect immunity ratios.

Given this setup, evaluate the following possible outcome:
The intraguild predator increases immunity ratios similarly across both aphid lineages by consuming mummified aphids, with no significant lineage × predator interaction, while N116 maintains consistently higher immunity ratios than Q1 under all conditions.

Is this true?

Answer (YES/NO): NO